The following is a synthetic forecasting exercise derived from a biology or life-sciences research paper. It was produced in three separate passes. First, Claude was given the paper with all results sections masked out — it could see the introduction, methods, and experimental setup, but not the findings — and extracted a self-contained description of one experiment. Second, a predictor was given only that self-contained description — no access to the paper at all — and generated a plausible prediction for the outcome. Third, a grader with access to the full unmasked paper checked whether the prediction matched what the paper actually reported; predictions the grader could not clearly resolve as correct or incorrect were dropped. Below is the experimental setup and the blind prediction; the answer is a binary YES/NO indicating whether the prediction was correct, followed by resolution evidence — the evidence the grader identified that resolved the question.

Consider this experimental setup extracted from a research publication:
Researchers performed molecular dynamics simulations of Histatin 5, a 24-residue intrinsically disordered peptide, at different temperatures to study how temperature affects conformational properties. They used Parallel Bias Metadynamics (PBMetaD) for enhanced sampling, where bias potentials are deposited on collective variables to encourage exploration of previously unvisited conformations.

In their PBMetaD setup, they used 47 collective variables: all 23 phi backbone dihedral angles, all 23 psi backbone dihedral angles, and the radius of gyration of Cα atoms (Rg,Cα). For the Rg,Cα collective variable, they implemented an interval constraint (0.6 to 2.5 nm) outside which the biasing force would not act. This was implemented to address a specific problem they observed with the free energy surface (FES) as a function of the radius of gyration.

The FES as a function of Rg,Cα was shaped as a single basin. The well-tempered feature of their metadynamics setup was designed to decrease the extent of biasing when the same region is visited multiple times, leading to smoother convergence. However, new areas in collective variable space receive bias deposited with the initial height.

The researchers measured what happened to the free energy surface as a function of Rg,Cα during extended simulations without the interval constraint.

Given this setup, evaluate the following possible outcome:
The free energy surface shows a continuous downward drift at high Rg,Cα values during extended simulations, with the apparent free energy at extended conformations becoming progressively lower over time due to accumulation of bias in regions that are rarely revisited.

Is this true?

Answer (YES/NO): NO